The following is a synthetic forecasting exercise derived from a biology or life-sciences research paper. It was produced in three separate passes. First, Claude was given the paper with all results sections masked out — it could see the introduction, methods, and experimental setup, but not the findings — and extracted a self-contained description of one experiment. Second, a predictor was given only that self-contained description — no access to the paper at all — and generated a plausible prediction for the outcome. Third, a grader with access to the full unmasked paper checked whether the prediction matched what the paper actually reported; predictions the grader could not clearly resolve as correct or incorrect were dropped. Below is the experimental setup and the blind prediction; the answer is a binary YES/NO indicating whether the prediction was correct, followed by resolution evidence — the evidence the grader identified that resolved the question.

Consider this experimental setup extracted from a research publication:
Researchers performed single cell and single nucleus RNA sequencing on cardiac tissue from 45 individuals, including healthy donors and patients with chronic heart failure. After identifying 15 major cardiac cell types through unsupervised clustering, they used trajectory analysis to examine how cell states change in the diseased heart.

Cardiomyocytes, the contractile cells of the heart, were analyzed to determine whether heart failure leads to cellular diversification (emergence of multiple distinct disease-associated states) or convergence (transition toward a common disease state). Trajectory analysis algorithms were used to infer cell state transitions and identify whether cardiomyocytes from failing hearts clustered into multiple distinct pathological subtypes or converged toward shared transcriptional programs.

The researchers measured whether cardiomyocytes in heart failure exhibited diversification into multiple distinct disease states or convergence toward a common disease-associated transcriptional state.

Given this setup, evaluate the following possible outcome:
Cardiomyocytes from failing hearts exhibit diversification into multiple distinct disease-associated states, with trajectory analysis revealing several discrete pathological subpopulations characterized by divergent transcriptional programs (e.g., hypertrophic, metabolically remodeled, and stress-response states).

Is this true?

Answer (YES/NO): NO